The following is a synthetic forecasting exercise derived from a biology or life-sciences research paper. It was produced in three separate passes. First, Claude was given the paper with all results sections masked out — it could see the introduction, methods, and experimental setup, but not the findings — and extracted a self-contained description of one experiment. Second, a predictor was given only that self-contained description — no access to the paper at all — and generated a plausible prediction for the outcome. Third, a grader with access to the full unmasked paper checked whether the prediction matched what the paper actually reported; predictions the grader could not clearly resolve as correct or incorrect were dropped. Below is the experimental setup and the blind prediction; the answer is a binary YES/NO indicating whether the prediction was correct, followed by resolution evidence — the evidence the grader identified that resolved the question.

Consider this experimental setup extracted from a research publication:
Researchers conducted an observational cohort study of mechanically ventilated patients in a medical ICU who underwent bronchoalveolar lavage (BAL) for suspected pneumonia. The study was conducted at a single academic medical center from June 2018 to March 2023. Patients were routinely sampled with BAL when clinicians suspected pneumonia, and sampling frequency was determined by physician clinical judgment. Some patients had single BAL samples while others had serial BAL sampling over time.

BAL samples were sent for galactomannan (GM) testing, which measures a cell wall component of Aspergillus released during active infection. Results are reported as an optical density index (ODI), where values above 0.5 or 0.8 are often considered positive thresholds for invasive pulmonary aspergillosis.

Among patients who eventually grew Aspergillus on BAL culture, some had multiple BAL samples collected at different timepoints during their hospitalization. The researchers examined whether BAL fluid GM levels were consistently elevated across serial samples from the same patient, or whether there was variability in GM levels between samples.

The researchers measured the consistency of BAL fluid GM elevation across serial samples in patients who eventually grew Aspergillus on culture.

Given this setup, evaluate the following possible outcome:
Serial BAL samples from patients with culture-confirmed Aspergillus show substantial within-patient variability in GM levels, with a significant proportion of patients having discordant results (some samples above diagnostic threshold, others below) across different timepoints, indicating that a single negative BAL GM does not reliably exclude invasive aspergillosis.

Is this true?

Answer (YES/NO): YES